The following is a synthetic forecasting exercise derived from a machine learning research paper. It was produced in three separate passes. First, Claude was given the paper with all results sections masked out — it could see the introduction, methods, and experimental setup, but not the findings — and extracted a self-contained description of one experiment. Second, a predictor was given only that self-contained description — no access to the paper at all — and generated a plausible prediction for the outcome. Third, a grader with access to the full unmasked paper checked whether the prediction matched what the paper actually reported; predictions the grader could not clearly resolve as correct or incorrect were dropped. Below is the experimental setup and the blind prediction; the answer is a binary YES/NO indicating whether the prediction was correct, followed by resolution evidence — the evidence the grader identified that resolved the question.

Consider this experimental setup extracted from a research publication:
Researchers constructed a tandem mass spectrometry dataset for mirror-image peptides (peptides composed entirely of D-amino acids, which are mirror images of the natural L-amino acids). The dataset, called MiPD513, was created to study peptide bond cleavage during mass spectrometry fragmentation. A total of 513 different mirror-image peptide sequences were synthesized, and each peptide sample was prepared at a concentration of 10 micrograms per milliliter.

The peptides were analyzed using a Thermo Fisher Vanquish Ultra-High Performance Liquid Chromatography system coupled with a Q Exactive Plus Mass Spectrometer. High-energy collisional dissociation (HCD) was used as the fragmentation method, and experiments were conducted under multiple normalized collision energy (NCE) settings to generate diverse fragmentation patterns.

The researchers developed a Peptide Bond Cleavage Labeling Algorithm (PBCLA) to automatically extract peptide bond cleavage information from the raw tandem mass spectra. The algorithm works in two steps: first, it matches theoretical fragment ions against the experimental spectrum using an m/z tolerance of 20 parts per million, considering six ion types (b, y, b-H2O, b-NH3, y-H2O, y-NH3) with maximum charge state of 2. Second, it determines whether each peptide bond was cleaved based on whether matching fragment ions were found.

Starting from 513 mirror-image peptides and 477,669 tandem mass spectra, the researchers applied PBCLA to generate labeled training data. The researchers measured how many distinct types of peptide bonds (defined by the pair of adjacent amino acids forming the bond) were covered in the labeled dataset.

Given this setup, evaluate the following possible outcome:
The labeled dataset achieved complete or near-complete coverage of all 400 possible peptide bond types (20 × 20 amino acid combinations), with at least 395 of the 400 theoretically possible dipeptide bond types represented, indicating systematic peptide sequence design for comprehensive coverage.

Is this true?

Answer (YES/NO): NO